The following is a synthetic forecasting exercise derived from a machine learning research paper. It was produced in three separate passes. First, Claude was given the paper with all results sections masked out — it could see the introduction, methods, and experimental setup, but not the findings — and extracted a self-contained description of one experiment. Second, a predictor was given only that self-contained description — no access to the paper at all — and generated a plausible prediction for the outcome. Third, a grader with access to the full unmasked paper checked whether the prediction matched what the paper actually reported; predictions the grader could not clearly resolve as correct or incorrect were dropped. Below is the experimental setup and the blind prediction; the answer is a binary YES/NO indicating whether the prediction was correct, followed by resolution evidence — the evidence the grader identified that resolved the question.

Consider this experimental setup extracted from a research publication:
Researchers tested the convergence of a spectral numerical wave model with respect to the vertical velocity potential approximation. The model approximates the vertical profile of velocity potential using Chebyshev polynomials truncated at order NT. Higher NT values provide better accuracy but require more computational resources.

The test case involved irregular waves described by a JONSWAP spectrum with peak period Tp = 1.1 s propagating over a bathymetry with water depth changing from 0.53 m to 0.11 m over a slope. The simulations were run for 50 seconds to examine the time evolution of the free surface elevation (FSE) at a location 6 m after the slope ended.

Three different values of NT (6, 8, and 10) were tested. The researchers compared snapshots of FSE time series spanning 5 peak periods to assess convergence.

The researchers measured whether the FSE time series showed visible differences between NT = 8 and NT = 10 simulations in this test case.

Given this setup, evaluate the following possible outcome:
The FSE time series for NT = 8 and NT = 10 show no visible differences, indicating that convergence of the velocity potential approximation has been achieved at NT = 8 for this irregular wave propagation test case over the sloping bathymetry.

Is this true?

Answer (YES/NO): YES